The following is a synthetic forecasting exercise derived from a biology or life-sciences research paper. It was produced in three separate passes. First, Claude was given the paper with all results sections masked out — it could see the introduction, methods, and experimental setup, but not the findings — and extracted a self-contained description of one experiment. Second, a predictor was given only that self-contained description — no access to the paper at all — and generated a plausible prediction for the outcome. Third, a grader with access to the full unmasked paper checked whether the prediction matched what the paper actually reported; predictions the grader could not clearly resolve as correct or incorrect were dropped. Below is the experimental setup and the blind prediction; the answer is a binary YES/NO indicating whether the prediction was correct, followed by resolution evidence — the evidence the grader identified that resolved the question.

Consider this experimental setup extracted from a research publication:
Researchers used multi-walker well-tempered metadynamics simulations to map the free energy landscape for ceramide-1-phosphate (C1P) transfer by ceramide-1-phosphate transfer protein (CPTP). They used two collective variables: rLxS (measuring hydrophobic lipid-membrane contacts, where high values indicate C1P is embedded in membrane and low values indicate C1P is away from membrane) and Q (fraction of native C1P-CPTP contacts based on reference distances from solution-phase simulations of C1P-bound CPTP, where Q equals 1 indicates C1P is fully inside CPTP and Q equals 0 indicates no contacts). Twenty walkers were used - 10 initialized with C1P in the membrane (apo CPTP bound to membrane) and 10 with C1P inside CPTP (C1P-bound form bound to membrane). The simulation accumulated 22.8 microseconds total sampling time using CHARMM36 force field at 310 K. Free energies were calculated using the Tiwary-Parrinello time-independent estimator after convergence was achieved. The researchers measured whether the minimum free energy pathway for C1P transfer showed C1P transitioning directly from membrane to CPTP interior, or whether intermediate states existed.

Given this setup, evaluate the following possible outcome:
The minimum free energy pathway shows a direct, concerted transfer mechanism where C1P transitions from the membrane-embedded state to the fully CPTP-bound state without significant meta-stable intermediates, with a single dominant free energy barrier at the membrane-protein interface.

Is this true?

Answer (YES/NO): NO